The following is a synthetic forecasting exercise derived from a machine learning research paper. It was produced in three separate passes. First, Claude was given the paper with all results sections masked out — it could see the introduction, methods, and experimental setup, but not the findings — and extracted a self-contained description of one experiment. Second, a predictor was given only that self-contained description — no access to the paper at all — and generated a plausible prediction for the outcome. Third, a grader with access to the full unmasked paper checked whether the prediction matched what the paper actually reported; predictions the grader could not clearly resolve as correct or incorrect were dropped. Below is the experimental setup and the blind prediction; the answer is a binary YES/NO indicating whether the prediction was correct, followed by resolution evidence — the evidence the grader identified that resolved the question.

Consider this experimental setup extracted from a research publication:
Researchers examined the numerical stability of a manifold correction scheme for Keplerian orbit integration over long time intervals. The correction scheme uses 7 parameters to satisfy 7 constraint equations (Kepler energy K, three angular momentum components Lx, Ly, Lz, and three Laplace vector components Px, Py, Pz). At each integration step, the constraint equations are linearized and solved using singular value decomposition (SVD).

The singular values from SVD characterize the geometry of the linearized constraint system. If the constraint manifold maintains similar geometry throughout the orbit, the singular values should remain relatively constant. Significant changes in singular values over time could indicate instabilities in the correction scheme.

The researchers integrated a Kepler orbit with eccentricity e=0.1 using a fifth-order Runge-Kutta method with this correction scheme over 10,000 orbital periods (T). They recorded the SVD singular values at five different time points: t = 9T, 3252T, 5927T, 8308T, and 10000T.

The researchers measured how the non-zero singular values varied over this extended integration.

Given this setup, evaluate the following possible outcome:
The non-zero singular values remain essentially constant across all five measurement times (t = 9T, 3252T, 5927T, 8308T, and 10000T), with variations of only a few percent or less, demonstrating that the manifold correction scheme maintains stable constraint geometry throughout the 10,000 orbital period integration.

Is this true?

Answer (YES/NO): NO